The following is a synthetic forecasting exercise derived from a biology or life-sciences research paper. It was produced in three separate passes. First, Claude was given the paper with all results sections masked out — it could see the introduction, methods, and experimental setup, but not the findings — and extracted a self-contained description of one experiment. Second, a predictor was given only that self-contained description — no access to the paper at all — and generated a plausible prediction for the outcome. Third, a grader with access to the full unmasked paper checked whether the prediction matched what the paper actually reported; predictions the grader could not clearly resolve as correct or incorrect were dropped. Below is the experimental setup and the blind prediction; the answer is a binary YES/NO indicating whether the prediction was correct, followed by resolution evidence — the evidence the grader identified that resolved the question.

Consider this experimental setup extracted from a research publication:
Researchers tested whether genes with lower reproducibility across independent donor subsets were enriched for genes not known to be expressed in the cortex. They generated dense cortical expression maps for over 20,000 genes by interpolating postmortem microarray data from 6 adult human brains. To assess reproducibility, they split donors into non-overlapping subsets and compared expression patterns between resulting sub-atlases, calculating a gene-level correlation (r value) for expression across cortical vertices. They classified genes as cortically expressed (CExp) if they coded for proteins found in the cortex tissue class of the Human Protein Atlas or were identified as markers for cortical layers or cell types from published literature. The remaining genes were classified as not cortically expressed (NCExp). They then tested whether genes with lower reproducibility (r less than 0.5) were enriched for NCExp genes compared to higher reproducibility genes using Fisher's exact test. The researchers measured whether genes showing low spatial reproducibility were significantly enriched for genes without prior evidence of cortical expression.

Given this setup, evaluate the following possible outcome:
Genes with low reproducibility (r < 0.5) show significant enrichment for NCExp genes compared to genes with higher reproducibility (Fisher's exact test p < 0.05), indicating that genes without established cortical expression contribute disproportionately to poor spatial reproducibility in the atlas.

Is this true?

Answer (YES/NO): YES